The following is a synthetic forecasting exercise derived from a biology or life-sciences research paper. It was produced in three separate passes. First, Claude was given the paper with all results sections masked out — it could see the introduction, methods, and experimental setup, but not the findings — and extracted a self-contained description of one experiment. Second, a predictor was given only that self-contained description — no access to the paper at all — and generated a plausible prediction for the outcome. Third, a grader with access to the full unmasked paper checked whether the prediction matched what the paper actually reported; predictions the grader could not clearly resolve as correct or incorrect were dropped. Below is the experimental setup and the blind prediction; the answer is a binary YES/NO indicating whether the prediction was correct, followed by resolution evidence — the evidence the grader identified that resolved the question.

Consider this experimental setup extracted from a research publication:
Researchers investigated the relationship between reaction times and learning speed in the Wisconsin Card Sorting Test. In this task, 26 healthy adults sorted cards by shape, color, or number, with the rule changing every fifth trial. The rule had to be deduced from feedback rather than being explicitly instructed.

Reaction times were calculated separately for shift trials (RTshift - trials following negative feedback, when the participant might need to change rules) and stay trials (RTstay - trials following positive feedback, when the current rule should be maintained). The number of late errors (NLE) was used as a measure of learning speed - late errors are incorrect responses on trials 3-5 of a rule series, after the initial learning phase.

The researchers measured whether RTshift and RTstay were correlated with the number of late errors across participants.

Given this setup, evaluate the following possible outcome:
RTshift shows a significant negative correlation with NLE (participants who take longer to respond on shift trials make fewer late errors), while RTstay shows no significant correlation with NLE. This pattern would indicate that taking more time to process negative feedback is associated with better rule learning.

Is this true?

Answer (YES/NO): NO